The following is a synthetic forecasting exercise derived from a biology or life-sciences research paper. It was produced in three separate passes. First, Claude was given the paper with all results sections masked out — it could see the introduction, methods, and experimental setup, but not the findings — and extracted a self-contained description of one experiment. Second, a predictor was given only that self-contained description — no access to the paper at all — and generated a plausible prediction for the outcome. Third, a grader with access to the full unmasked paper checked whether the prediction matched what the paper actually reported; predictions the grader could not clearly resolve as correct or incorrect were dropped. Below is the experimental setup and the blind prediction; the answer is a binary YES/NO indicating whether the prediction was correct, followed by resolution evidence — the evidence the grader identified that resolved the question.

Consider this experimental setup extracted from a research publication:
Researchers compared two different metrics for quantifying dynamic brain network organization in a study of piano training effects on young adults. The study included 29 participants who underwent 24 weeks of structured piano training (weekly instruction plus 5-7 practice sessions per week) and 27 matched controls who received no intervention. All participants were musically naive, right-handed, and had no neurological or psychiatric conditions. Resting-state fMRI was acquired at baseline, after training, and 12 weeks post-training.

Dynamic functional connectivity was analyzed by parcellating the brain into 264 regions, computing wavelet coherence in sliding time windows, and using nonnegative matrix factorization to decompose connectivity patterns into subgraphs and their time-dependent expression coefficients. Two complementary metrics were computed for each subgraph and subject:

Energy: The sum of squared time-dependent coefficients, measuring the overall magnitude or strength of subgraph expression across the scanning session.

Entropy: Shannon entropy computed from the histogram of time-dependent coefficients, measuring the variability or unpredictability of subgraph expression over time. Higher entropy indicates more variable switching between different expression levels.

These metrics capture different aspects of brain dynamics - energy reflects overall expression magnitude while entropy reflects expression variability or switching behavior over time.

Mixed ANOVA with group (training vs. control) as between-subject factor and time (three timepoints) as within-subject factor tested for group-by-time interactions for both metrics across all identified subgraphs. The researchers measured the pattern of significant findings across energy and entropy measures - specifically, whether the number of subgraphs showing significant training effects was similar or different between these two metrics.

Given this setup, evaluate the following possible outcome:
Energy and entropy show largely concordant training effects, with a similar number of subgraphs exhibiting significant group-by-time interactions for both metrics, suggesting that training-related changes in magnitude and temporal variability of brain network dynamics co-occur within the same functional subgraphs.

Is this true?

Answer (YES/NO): NO